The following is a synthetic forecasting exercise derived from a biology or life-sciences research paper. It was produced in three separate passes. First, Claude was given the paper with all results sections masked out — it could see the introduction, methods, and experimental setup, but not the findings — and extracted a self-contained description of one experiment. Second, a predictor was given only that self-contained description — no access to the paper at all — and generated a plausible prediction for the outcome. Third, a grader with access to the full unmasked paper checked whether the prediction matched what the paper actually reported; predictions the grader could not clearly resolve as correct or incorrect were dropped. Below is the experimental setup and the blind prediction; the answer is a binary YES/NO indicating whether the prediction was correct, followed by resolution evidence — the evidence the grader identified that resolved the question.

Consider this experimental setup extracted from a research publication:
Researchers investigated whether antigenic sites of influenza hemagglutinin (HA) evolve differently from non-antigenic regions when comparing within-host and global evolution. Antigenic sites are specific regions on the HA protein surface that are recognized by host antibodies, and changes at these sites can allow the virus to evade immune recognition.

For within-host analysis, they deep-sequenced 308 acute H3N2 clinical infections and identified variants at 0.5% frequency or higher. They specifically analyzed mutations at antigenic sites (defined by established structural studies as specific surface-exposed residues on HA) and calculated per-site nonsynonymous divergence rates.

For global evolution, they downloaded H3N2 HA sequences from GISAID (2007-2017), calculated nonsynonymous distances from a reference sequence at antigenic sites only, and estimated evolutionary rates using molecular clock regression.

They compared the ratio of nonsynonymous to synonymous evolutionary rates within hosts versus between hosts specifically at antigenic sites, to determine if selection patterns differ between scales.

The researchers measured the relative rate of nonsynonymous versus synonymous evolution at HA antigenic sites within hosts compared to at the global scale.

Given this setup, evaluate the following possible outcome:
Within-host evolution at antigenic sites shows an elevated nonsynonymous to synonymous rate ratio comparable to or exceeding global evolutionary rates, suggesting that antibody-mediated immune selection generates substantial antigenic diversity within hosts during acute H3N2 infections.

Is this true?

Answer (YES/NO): NO